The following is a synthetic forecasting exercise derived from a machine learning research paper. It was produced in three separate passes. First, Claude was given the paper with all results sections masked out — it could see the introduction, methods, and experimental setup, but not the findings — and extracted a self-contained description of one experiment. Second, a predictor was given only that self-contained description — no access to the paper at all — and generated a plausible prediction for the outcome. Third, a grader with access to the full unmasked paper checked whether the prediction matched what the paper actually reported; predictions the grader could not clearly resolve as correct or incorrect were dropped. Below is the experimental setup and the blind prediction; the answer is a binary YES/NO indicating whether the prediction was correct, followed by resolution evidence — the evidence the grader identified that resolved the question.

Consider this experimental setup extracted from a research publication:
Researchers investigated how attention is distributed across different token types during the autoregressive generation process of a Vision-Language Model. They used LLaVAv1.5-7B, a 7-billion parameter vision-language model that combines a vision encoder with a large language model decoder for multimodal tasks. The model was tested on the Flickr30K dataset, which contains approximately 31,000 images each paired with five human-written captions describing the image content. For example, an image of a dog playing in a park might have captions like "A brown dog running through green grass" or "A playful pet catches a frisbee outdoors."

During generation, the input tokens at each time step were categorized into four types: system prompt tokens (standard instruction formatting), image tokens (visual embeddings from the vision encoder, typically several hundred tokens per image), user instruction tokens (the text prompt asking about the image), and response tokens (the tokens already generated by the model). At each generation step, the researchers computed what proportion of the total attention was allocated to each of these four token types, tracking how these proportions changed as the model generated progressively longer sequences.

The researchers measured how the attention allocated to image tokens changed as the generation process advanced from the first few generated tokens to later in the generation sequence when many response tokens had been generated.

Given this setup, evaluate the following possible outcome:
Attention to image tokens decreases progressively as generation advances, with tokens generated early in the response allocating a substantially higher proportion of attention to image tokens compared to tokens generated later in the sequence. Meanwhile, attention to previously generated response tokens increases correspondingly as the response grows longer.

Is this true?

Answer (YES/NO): YES